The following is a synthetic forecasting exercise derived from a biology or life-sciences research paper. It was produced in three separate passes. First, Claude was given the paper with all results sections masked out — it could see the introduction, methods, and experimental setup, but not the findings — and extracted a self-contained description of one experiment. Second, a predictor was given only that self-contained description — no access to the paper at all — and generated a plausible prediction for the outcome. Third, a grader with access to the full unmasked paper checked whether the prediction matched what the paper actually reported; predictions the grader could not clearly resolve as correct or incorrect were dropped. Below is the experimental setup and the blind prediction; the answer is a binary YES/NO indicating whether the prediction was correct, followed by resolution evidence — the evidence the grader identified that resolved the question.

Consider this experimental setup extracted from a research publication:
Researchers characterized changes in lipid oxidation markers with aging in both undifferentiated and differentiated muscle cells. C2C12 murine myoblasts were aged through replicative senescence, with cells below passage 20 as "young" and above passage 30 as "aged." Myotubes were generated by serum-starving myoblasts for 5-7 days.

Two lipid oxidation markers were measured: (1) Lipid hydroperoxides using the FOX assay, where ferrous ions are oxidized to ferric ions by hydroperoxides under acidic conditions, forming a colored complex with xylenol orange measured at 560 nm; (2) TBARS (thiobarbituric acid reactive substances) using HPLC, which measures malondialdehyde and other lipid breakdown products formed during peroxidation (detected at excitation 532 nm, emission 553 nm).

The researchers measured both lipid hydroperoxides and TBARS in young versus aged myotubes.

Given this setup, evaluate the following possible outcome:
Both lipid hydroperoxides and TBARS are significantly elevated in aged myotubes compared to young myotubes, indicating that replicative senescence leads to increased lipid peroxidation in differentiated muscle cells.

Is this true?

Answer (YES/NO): NO